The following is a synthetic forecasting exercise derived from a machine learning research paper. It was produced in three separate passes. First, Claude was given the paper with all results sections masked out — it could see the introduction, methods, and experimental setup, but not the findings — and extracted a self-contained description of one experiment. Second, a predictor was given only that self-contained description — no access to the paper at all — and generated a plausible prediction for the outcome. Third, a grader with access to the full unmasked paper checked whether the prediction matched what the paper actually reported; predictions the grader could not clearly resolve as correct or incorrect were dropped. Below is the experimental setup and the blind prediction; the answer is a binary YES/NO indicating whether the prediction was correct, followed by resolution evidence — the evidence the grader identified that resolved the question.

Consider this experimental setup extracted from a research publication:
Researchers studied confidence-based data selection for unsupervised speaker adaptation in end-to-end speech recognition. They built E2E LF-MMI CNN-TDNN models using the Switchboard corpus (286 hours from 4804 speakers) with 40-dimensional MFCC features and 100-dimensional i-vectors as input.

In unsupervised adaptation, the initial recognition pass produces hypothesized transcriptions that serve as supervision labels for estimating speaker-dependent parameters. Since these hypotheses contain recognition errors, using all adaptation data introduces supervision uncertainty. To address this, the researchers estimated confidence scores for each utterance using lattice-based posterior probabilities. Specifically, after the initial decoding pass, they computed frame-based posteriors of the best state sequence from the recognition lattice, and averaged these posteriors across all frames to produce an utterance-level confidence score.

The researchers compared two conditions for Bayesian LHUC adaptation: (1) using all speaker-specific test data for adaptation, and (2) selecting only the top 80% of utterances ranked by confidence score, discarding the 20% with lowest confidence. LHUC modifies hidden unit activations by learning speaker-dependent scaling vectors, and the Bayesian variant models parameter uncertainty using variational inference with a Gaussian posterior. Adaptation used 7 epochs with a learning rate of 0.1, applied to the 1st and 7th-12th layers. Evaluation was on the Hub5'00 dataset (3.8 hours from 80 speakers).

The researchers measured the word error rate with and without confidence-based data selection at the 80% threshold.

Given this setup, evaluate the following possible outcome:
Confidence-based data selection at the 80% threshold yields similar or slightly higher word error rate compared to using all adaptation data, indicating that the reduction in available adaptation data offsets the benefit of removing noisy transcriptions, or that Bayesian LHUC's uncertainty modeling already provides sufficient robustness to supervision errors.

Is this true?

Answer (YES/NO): YES